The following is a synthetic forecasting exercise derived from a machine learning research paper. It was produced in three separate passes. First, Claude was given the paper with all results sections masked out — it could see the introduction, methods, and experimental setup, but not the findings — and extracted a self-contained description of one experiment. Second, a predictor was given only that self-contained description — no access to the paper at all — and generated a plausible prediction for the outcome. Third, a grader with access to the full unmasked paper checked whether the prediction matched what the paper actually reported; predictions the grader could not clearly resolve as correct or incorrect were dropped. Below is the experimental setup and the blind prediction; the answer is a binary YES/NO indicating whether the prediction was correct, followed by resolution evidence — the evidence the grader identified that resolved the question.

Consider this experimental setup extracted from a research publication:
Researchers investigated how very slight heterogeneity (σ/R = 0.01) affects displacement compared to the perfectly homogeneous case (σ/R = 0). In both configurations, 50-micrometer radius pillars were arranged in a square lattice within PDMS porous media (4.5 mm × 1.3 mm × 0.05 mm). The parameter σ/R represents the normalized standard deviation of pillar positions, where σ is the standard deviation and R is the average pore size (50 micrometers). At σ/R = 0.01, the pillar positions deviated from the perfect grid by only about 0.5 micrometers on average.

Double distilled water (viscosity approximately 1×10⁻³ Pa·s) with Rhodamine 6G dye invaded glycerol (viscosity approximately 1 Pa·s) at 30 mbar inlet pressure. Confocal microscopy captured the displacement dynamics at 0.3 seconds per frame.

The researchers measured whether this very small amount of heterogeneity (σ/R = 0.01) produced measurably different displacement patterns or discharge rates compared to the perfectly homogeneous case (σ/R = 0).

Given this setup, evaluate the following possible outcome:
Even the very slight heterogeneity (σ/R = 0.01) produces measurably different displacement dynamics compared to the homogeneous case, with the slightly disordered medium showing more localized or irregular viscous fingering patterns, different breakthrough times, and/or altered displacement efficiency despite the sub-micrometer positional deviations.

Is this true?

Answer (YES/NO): NO